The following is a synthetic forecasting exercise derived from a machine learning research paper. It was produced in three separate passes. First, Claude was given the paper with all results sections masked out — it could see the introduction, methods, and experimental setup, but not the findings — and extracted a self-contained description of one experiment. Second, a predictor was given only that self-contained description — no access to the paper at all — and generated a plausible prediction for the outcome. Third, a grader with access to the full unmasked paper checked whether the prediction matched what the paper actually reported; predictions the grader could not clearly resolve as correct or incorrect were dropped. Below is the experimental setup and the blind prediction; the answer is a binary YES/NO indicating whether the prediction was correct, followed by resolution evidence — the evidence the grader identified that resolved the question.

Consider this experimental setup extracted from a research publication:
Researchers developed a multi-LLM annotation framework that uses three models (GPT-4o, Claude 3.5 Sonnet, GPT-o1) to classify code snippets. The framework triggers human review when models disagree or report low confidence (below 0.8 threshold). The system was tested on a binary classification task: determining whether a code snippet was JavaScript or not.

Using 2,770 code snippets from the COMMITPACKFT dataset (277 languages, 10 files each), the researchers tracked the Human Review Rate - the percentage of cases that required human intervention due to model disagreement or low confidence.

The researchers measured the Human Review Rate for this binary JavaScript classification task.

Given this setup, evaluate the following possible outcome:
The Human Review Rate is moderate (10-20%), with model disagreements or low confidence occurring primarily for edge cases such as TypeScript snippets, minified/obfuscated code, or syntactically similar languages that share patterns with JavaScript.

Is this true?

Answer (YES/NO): NO